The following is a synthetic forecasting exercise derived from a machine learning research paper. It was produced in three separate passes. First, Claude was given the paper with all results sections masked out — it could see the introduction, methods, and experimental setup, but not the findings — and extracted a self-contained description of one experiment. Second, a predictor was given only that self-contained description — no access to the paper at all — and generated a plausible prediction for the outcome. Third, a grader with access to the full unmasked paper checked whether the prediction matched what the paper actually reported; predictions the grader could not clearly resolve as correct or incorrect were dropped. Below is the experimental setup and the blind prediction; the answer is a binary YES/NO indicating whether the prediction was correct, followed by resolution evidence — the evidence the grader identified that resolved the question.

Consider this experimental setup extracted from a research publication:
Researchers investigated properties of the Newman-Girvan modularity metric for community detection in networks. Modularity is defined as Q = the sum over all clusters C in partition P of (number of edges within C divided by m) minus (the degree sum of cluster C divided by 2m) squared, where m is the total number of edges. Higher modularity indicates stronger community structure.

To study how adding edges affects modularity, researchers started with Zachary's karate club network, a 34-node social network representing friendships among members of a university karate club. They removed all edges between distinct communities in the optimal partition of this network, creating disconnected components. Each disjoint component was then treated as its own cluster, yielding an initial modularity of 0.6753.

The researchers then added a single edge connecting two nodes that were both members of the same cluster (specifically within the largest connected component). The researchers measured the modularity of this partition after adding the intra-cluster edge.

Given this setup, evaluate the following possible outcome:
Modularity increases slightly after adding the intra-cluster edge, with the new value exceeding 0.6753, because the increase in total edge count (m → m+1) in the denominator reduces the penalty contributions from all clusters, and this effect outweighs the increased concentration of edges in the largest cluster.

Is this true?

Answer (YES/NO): NO